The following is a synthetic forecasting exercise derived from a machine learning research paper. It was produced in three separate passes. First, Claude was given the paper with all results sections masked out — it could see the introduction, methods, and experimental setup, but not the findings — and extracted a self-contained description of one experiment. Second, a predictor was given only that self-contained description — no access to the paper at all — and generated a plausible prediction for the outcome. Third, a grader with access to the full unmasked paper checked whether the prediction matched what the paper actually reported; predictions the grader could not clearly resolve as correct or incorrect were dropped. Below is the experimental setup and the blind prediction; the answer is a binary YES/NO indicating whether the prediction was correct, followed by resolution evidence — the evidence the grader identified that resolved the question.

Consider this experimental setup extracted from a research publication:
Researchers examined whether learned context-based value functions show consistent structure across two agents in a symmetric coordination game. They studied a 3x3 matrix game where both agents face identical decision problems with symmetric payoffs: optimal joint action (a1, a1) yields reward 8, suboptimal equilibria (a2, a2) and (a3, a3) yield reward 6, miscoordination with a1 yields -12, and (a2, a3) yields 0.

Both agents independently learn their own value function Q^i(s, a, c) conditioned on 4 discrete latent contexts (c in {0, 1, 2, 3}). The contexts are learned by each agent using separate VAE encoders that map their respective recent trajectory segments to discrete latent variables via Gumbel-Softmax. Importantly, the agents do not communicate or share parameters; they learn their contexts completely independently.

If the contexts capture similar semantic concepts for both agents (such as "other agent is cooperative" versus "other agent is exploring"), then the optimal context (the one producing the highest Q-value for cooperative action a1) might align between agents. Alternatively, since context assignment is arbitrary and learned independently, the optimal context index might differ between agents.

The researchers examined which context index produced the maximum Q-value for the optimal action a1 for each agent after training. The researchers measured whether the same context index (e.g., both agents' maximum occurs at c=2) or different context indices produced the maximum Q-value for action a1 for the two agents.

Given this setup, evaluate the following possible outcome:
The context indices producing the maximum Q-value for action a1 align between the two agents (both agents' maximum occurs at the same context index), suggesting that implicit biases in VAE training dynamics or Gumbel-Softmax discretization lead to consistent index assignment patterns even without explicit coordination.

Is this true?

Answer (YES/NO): YES